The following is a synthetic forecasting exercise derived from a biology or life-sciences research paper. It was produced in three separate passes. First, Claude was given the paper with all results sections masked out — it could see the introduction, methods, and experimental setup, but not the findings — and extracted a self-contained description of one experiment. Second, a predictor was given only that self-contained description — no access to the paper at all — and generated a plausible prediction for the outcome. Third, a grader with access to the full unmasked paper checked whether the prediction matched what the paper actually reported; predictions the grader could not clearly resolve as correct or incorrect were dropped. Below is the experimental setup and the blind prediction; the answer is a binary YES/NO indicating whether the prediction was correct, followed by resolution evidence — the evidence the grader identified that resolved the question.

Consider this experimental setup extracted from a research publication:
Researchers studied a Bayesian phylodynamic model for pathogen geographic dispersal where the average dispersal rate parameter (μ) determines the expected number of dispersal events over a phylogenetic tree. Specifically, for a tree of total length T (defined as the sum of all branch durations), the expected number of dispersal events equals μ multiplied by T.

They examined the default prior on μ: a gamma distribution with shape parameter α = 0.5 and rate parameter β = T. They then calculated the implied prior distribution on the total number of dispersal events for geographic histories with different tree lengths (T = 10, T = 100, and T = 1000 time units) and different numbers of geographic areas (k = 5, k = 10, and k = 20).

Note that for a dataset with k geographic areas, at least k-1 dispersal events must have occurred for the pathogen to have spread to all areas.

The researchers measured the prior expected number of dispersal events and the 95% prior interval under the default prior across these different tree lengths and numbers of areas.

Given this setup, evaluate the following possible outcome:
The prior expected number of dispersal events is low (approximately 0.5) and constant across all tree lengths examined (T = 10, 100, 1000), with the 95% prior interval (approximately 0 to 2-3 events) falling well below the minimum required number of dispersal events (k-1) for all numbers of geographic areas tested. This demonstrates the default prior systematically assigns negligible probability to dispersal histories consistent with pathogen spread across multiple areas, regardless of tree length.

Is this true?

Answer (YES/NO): YES